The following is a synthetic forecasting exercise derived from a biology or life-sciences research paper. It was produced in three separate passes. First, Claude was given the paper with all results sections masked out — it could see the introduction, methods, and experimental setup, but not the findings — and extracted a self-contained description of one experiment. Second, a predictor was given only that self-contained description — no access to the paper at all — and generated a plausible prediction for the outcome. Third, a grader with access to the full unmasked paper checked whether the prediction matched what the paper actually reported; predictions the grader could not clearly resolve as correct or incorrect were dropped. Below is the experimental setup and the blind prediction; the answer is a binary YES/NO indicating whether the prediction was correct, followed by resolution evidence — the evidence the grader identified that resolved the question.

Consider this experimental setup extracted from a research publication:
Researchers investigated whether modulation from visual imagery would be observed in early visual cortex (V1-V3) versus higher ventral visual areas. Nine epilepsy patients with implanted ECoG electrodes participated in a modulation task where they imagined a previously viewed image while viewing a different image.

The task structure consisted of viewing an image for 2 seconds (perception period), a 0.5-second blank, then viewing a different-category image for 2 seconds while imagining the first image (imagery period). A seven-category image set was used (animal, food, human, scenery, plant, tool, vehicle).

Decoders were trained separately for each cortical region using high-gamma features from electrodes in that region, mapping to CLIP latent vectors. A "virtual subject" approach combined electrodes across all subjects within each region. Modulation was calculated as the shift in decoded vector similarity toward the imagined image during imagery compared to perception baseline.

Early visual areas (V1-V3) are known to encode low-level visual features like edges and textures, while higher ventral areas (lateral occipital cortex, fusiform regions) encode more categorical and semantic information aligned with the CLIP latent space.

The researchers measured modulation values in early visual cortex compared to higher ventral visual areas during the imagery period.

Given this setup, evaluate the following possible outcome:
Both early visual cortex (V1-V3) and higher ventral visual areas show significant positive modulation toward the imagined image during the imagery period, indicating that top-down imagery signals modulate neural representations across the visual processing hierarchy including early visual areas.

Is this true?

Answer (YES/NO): NO